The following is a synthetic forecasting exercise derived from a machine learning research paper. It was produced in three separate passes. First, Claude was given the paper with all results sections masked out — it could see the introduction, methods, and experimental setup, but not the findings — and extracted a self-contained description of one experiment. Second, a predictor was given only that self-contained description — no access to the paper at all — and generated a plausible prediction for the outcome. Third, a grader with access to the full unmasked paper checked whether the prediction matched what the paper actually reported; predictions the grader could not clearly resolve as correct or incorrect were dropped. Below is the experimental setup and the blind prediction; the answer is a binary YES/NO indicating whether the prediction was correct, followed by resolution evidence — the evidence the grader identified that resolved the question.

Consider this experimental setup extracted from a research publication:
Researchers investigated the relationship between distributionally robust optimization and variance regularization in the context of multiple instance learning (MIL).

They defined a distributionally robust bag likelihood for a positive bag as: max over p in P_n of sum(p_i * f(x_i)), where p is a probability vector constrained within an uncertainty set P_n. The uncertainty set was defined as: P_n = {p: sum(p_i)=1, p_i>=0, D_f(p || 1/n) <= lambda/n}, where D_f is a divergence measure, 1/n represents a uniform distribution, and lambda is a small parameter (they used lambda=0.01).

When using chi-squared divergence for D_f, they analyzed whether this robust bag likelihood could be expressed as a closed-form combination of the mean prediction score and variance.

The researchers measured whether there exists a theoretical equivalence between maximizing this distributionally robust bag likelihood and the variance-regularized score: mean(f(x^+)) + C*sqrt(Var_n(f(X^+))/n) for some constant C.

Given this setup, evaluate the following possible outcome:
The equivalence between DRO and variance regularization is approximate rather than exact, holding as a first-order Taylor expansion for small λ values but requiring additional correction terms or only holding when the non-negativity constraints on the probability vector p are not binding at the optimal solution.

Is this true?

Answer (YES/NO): NO